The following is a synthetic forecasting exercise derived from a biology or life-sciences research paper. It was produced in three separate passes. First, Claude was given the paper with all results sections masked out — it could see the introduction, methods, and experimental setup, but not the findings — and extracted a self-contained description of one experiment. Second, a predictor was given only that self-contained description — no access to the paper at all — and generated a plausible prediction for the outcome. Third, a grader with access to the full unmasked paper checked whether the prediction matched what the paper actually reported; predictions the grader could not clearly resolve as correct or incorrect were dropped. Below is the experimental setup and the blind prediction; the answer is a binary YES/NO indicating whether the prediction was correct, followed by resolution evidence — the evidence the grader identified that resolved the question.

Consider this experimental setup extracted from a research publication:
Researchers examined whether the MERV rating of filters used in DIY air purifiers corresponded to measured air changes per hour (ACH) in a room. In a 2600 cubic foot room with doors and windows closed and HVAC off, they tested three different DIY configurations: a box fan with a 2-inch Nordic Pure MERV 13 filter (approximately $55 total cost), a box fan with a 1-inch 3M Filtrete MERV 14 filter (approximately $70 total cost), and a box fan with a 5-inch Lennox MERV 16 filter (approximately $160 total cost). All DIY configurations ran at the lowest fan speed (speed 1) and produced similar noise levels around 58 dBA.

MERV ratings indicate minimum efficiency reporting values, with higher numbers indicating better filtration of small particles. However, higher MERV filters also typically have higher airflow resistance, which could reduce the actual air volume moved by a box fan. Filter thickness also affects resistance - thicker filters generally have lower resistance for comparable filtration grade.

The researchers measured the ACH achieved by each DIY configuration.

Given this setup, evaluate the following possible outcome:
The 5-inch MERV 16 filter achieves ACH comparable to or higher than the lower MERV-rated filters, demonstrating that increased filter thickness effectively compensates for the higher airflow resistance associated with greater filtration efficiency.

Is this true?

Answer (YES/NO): YES